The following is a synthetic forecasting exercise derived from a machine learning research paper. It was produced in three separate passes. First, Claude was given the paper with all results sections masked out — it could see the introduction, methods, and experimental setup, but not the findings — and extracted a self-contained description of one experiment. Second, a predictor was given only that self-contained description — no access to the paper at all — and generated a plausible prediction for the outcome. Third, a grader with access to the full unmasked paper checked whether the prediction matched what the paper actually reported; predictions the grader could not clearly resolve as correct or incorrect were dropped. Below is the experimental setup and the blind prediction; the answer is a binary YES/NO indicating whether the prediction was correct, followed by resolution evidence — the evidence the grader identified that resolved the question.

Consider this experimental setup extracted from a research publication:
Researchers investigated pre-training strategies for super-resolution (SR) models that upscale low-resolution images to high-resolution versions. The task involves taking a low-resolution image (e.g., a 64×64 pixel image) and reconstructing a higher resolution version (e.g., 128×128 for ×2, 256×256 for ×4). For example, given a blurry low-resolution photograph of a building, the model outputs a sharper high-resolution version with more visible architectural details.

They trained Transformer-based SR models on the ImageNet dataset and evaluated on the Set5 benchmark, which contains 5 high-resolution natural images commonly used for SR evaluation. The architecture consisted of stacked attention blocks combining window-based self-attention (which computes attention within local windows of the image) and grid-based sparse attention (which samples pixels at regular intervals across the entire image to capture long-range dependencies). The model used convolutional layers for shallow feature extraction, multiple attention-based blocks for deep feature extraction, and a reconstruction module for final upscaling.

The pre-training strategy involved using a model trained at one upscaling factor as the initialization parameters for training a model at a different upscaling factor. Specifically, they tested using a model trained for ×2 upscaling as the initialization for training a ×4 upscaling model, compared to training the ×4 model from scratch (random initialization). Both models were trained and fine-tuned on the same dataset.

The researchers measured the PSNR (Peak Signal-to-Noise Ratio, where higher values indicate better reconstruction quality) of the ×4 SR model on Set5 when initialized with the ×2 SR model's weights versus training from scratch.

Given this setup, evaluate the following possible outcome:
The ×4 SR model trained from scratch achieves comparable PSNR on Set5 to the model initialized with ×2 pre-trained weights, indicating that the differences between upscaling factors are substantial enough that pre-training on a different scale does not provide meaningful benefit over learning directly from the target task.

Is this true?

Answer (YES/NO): YES